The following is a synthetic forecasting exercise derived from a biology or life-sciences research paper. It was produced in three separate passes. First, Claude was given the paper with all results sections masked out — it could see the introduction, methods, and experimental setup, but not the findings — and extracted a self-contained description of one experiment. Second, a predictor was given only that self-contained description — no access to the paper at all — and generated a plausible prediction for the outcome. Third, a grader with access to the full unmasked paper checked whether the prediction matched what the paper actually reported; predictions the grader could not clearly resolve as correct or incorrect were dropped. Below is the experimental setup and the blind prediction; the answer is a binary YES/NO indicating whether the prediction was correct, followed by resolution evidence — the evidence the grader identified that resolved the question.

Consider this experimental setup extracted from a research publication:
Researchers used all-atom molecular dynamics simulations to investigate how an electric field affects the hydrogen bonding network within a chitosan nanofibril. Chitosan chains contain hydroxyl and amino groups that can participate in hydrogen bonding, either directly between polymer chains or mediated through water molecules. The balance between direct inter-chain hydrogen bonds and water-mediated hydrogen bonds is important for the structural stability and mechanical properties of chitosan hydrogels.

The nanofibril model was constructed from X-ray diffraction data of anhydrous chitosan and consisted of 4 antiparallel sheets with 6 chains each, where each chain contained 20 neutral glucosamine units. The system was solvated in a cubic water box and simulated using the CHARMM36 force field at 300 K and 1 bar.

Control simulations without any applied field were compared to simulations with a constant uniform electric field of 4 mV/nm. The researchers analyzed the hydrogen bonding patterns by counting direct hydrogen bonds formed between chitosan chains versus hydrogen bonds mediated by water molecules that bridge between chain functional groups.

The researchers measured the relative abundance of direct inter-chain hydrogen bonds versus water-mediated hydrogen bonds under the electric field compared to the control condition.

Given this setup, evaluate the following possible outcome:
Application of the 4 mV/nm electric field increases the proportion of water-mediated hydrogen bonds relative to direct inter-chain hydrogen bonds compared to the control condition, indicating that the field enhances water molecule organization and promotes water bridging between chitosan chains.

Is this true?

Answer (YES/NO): NO